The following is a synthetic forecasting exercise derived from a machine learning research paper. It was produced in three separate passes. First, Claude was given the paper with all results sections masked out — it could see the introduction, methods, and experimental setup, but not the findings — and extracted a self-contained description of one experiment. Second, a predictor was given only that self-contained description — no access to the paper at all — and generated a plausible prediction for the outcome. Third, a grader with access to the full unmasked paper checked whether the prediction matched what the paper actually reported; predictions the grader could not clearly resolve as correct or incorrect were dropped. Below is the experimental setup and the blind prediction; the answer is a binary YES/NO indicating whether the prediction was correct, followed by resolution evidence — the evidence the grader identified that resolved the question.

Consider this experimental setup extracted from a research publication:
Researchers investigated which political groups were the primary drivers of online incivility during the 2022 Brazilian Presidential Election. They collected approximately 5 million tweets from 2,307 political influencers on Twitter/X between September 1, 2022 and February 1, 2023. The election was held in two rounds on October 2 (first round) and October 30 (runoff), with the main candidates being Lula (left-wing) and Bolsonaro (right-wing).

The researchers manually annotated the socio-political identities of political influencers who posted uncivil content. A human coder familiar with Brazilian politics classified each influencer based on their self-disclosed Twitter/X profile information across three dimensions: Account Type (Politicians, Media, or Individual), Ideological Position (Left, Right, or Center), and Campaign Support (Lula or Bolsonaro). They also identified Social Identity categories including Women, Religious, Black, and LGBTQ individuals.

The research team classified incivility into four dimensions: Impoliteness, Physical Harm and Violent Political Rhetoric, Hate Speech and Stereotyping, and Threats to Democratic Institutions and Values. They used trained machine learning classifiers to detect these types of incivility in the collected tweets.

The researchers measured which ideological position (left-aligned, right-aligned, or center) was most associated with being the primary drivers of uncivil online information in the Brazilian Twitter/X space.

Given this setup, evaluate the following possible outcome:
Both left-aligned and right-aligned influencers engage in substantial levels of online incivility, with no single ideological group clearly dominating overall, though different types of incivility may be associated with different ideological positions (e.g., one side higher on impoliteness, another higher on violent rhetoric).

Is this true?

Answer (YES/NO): NO